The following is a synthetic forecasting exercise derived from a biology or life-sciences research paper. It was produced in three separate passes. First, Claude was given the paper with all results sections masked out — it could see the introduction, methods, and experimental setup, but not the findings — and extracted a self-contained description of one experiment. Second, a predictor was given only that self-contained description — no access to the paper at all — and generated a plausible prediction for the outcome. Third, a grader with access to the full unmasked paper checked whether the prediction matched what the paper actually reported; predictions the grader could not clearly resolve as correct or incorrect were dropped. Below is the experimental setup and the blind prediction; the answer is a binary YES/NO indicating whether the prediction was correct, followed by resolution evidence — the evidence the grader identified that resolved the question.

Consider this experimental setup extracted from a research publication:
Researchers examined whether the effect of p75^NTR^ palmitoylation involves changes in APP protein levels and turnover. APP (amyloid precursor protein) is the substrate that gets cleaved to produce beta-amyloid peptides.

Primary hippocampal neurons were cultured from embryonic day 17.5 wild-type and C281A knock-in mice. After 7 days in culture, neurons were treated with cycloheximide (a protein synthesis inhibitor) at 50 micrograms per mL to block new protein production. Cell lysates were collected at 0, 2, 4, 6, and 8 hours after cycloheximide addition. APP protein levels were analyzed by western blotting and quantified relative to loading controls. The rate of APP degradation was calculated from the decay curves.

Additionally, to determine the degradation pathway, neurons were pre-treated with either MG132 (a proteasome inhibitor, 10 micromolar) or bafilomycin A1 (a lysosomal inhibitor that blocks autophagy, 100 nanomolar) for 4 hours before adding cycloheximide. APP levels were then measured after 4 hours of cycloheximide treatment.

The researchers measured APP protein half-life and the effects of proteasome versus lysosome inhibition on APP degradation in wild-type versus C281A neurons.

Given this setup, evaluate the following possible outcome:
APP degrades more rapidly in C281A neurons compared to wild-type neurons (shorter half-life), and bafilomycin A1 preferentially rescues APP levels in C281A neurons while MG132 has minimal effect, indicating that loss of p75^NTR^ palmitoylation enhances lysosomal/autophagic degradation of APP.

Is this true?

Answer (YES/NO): YES